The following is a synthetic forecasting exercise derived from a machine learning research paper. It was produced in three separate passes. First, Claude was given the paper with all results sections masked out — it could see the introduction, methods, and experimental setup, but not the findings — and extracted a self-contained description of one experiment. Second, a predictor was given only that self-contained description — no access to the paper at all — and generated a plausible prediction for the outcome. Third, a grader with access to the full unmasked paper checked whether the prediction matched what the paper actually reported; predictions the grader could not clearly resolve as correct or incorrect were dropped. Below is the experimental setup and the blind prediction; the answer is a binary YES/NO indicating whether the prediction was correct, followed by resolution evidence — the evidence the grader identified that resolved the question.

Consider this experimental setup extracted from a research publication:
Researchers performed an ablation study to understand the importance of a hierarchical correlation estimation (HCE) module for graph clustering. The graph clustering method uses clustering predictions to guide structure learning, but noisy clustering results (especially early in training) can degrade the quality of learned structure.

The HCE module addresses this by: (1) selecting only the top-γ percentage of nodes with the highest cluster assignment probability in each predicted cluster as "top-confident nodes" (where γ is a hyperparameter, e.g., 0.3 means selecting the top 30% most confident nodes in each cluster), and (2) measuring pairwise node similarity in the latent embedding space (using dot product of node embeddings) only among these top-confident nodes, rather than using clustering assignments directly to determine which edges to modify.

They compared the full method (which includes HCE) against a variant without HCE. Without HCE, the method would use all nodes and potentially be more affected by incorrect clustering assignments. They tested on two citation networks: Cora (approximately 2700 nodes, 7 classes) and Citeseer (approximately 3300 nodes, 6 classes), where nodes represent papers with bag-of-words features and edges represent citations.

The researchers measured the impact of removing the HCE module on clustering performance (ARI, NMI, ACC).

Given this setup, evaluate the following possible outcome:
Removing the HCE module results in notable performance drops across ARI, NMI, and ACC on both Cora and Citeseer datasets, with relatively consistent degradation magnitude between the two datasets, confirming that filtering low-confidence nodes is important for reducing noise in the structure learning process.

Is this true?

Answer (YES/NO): NO